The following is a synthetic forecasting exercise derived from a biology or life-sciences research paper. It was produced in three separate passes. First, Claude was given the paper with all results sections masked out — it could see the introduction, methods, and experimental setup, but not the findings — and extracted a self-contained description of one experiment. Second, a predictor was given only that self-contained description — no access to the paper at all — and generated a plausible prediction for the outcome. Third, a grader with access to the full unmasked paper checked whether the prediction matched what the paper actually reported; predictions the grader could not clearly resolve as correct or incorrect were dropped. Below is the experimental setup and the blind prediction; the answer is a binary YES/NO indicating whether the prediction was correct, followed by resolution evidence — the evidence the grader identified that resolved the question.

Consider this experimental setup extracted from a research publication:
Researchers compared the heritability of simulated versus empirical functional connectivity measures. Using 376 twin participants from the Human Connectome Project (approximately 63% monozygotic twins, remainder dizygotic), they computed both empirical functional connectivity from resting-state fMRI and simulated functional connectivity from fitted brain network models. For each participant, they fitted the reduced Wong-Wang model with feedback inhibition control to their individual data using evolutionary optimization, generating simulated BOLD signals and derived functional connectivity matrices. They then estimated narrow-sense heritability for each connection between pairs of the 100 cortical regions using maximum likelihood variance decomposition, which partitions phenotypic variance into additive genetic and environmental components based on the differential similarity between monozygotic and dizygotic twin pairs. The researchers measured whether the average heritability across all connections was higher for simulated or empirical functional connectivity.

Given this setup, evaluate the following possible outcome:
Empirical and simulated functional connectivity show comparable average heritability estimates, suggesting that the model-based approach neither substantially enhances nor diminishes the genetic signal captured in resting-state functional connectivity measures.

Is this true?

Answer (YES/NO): NO